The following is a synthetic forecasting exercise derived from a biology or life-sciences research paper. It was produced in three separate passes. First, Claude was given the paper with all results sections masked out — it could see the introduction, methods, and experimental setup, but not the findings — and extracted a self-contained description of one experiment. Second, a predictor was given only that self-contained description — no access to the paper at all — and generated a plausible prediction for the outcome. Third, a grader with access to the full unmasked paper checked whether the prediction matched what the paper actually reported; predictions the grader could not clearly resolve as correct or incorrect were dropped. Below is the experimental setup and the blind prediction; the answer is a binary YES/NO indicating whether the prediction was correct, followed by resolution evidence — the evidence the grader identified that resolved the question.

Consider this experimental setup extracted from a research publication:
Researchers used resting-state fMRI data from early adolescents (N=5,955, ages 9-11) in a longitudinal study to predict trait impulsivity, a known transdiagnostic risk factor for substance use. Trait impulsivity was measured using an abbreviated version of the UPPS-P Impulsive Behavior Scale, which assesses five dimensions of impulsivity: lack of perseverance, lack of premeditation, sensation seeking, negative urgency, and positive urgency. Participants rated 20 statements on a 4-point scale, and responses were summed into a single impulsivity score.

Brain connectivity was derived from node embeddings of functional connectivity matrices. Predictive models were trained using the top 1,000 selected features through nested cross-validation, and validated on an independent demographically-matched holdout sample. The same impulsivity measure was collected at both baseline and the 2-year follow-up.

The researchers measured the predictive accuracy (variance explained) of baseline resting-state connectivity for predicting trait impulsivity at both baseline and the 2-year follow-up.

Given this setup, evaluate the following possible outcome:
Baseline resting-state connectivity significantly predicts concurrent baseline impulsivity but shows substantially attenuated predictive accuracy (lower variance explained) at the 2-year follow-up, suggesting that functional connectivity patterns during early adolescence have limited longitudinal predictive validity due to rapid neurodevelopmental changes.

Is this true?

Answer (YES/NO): NO